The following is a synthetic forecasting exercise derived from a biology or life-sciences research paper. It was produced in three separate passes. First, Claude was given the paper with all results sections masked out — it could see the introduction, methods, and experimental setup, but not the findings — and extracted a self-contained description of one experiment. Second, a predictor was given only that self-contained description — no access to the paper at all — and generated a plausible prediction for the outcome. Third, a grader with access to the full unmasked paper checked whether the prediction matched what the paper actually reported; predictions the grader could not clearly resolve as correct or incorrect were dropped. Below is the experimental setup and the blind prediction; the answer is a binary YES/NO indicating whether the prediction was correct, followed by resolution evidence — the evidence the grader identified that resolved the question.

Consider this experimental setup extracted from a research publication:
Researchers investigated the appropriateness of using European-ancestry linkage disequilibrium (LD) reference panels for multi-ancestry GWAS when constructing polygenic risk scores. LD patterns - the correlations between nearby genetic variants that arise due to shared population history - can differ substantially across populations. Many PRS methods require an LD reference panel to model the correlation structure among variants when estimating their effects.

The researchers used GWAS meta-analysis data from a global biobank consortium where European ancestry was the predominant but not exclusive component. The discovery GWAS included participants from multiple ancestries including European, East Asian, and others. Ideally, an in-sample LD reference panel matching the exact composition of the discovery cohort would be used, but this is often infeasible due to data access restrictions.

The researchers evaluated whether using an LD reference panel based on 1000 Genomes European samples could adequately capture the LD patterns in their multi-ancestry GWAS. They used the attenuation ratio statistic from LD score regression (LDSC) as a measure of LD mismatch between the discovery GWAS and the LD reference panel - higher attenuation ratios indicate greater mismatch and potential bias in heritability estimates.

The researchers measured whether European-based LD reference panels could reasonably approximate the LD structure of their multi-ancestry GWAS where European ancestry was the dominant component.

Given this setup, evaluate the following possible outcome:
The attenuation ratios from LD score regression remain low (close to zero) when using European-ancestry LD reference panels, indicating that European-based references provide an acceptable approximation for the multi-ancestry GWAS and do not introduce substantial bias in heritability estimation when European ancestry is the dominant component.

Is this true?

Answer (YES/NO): YES